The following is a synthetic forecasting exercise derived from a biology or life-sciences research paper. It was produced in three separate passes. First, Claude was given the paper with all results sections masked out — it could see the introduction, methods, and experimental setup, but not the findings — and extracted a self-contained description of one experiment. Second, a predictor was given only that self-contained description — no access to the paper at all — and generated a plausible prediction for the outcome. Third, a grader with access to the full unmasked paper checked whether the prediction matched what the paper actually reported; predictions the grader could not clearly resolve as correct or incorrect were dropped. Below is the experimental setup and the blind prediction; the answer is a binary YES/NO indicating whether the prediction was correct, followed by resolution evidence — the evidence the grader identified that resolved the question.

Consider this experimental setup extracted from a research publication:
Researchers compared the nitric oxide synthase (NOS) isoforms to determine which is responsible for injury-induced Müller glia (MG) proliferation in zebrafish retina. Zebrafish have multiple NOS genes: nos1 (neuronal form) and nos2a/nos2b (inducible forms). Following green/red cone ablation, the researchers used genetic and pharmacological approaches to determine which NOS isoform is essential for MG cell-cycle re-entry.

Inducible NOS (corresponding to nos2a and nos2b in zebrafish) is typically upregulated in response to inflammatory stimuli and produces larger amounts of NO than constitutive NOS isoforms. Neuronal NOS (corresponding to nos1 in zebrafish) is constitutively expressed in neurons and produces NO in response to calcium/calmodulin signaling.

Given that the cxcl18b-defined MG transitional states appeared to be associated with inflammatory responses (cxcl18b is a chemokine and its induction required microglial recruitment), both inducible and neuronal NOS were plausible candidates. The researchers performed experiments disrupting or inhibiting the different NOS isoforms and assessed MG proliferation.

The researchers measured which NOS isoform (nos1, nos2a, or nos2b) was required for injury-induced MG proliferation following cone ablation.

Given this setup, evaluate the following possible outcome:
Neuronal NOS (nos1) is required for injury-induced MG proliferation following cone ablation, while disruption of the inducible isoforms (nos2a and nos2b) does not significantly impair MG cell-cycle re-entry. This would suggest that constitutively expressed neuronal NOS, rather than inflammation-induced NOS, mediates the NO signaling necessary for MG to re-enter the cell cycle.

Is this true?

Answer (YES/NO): NO